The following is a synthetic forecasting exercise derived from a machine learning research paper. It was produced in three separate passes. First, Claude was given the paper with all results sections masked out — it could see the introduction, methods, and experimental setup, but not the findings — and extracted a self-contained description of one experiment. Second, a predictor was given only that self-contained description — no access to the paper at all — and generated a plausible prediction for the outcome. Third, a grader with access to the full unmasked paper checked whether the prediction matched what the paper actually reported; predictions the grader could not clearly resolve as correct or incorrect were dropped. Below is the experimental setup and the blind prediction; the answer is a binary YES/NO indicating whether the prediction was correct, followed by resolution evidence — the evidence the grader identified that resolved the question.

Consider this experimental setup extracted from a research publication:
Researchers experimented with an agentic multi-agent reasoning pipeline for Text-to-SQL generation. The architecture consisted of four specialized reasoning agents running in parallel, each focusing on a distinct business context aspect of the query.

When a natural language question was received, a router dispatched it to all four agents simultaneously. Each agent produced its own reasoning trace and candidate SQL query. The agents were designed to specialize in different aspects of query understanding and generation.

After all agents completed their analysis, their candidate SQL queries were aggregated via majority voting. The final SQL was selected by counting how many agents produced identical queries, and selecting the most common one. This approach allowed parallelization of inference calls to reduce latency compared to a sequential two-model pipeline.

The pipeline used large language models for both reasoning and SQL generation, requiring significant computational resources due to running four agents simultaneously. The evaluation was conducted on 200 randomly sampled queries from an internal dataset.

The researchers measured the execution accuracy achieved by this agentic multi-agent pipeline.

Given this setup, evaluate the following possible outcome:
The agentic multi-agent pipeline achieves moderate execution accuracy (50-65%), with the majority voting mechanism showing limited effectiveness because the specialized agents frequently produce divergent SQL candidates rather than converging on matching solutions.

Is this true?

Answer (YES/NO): NO